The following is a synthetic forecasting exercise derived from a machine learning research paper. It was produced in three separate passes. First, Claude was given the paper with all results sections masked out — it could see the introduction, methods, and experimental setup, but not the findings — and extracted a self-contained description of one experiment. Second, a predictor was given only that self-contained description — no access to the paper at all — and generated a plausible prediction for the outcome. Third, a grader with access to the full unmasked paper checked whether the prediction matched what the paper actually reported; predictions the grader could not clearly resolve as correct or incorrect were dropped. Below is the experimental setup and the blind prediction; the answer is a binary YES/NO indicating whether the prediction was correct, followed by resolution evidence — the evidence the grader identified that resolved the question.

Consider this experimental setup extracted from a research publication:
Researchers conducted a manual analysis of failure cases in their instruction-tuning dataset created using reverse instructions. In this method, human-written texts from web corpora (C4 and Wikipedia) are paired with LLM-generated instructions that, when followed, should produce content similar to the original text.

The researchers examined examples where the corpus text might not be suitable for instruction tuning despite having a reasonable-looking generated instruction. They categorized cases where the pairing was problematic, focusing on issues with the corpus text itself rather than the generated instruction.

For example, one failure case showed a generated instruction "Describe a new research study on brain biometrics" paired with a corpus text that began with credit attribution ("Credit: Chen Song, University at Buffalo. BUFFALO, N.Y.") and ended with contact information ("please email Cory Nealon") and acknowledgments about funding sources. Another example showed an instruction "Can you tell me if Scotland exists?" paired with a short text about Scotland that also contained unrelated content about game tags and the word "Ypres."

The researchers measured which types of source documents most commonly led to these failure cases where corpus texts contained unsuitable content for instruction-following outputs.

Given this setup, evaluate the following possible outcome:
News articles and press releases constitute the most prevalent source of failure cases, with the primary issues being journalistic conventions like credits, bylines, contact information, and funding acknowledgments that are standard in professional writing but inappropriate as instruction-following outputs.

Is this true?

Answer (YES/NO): NO